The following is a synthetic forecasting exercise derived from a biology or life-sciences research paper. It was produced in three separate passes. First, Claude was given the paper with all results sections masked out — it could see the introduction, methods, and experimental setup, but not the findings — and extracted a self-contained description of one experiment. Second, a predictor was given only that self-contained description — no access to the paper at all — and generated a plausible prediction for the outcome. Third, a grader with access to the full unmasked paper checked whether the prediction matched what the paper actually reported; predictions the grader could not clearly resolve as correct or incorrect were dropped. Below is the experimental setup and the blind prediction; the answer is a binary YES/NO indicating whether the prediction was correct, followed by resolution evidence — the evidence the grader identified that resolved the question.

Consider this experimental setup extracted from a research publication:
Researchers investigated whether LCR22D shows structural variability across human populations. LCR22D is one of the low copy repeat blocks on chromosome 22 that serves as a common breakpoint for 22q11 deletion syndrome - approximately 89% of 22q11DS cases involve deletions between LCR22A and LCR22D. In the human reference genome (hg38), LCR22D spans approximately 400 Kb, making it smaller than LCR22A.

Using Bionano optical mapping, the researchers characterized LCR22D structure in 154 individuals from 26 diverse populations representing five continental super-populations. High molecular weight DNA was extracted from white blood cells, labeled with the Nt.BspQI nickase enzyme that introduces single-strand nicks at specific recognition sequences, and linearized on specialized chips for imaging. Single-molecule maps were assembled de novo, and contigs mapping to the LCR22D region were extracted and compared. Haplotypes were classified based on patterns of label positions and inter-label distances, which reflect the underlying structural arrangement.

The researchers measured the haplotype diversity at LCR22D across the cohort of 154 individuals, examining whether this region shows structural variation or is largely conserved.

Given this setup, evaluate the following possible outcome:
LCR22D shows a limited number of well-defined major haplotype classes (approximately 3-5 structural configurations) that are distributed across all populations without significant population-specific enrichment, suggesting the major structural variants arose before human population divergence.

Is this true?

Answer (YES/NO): NO